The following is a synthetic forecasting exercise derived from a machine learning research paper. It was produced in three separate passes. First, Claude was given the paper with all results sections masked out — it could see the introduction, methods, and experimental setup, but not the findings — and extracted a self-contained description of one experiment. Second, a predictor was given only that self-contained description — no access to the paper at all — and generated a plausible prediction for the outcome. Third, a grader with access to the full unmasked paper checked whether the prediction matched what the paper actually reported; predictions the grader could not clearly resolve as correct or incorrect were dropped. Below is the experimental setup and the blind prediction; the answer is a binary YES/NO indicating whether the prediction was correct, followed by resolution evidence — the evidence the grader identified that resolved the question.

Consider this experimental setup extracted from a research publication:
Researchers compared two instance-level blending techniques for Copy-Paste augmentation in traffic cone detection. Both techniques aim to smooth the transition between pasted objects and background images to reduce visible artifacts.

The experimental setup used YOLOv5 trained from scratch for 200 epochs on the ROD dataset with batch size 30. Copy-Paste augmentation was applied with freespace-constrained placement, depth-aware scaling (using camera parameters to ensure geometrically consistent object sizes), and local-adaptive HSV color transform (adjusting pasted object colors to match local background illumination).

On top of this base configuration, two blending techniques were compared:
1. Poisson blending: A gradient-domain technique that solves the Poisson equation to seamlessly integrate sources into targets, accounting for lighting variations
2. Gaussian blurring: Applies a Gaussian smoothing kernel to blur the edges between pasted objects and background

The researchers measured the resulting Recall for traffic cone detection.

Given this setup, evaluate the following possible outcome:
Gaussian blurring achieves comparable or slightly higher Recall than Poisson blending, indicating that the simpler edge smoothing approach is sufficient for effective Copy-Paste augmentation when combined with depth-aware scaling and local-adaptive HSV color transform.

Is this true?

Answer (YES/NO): NO